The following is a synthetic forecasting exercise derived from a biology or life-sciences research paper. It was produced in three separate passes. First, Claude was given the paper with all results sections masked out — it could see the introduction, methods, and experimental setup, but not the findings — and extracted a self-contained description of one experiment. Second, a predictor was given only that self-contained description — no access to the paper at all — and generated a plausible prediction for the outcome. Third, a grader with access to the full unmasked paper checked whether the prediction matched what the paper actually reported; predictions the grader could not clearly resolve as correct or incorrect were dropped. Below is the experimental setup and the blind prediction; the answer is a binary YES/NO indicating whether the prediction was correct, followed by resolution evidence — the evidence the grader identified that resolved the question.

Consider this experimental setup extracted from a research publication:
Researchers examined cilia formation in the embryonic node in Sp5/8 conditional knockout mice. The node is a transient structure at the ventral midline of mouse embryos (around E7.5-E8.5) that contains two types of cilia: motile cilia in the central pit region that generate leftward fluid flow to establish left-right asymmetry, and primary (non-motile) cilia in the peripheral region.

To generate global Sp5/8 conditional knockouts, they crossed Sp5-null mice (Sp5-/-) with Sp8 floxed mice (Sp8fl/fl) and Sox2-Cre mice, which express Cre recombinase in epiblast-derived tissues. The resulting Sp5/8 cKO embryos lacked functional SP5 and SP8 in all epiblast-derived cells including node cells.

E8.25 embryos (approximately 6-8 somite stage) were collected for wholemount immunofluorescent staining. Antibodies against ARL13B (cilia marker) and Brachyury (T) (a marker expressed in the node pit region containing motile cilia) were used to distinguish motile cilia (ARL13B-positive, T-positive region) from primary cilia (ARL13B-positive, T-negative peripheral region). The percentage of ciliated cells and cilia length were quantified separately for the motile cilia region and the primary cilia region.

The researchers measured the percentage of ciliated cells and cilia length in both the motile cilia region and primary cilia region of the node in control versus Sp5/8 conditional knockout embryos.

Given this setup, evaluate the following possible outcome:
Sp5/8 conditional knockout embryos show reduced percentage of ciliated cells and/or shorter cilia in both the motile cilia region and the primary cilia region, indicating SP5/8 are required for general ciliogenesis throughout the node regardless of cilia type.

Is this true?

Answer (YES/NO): YES